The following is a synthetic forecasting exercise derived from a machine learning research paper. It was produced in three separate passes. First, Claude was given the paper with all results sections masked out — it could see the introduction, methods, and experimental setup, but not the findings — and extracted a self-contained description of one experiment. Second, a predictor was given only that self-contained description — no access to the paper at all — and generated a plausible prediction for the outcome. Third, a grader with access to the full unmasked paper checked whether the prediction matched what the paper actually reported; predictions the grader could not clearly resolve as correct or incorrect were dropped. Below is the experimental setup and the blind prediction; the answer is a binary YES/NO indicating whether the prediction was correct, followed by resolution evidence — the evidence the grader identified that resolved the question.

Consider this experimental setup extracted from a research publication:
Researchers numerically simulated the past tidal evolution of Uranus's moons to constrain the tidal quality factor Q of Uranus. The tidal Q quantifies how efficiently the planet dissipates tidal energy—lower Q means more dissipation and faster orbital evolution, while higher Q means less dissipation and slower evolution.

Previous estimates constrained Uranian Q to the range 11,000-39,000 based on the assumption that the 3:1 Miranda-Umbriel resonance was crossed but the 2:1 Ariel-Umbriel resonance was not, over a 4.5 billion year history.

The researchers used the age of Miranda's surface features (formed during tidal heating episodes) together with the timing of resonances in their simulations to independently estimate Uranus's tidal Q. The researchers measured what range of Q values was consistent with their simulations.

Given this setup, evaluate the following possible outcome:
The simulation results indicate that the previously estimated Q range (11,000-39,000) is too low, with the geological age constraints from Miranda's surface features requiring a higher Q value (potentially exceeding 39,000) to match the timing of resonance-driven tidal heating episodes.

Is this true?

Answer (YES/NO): NO